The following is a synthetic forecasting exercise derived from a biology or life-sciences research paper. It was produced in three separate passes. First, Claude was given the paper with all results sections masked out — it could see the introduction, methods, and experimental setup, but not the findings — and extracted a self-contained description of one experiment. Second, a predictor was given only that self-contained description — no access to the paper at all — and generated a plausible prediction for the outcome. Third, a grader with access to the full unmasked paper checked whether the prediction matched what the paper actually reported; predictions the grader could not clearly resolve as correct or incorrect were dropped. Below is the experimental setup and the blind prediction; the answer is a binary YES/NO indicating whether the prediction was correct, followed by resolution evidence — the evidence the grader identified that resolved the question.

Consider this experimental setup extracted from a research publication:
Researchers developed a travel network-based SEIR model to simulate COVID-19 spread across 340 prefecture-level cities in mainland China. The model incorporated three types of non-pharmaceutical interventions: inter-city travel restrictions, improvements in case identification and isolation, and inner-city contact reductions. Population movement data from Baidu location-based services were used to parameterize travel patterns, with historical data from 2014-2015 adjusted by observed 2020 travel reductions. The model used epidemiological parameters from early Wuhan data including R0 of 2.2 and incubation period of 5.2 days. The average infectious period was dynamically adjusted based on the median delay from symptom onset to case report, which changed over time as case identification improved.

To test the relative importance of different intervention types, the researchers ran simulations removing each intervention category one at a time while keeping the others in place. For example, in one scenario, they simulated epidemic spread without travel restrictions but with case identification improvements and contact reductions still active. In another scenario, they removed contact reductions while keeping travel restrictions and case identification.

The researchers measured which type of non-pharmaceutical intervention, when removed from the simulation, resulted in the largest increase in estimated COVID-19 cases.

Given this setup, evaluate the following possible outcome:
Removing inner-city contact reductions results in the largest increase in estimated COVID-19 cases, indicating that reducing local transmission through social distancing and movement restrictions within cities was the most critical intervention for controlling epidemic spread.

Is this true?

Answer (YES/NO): NO